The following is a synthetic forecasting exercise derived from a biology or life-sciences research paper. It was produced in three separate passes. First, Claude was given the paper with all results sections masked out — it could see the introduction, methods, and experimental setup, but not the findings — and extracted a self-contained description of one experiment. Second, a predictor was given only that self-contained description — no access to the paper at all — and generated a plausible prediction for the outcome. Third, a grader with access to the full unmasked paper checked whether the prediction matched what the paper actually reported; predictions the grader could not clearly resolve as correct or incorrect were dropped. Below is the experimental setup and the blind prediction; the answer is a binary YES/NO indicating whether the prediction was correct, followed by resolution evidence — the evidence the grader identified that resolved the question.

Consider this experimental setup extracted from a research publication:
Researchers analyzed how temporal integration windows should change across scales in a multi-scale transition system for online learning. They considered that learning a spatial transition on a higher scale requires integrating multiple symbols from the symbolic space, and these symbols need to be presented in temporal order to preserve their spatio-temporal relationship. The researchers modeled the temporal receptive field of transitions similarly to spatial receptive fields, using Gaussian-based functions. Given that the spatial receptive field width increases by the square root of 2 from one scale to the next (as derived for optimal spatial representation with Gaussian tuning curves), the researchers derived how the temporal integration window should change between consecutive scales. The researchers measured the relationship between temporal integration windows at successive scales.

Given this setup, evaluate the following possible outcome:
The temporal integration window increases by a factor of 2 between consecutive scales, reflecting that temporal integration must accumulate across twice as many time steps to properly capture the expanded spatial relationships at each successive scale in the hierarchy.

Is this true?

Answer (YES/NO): NO